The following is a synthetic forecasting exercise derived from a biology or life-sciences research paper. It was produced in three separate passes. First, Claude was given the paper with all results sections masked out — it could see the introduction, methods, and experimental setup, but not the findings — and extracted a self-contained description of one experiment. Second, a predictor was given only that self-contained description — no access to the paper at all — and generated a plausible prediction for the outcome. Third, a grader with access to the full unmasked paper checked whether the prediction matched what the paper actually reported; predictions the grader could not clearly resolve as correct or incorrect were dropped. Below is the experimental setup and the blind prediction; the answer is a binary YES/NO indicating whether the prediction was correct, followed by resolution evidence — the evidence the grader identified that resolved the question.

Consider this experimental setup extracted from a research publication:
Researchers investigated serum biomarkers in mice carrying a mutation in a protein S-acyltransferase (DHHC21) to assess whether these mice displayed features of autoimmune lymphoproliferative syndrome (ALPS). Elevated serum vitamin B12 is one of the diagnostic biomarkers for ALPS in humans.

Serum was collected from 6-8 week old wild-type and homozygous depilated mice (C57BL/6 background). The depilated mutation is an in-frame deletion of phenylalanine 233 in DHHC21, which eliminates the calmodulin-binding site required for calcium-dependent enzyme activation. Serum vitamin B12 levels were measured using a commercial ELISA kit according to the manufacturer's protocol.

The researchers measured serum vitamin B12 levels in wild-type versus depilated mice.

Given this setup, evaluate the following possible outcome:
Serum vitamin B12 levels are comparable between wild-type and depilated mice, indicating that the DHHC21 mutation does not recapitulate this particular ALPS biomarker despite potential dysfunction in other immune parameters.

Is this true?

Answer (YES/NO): NO